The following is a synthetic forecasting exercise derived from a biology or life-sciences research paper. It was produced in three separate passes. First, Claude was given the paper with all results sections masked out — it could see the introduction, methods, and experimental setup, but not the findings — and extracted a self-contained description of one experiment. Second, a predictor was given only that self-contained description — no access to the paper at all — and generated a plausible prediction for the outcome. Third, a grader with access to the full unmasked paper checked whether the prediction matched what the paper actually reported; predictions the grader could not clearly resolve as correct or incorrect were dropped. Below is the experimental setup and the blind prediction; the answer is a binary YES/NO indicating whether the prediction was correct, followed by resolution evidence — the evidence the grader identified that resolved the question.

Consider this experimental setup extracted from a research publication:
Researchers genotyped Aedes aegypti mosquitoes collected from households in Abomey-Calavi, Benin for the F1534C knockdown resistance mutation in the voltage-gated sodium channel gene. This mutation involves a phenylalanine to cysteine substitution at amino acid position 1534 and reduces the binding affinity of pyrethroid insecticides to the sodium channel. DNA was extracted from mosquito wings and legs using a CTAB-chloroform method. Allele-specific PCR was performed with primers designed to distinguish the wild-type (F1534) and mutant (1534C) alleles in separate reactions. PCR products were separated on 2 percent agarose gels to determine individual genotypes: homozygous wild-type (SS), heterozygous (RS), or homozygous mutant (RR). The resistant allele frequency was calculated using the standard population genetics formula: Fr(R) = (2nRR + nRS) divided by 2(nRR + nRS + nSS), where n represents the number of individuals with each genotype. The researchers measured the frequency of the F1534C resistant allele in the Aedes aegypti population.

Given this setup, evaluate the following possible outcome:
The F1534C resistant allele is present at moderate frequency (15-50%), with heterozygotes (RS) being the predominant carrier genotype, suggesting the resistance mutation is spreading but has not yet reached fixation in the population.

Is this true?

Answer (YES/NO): YES